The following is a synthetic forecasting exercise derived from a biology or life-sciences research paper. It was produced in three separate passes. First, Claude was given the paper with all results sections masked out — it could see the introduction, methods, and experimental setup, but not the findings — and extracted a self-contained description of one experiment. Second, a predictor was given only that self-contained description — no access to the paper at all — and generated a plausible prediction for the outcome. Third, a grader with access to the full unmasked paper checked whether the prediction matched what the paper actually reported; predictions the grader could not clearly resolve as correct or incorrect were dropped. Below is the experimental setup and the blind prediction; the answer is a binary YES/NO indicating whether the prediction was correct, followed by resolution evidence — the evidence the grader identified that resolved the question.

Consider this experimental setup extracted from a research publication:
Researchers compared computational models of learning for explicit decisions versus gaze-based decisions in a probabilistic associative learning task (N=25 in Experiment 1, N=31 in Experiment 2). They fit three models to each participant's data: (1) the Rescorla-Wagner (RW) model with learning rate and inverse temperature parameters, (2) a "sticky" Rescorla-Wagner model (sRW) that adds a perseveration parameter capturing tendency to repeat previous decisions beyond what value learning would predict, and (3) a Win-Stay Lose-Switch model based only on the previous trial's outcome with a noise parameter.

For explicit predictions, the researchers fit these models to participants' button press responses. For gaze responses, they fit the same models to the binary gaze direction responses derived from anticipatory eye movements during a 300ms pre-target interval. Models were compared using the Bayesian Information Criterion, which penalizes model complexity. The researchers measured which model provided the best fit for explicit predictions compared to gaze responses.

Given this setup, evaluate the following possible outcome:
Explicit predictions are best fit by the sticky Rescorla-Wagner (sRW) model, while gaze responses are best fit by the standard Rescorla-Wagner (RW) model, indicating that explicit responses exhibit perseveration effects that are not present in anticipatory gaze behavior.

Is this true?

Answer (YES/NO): YES